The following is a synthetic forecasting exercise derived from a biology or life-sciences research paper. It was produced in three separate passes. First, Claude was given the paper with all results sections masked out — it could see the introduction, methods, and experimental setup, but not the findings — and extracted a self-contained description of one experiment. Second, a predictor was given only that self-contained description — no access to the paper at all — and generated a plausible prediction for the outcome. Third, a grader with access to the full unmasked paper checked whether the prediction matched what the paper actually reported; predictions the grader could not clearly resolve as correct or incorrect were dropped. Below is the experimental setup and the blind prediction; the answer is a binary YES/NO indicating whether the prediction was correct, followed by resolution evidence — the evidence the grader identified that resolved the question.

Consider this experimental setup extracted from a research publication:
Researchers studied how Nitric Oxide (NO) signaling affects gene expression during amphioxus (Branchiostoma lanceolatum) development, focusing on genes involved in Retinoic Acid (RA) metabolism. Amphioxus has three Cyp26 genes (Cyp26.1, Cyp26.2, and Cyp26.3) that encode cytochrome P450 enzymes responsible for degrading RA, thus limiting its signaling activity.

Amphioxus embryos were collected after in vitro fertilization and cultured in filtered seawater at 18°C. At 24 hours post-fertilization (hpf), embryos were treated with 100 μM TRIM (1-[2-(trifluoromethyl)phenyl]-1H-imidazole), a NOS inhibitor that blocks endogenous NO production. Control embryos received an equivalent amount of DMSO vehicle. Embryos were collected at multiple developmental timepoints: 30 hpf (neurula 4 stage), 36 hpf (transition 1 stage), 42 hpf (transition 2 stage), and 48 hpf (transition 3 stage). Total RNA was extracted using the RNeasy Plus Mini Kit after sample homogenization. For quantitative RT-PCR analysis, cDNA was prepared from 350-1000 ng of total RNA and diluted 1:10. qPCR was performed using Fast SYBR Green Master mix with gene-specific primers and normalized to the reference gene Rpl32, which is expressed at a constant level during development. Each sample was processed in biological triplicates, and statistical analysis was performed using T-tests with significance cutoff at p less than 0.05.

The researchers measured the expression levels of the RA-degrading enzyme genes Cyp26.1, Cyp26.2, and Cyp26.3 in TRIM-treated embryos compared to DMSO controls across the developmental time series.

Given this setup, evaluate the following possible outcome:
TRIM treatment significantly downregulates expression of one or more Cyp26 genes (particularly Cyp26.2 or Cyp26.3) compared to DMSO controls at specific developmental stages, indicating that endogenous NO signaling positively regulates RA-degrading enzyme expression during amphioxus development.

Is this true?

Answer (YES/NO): NO